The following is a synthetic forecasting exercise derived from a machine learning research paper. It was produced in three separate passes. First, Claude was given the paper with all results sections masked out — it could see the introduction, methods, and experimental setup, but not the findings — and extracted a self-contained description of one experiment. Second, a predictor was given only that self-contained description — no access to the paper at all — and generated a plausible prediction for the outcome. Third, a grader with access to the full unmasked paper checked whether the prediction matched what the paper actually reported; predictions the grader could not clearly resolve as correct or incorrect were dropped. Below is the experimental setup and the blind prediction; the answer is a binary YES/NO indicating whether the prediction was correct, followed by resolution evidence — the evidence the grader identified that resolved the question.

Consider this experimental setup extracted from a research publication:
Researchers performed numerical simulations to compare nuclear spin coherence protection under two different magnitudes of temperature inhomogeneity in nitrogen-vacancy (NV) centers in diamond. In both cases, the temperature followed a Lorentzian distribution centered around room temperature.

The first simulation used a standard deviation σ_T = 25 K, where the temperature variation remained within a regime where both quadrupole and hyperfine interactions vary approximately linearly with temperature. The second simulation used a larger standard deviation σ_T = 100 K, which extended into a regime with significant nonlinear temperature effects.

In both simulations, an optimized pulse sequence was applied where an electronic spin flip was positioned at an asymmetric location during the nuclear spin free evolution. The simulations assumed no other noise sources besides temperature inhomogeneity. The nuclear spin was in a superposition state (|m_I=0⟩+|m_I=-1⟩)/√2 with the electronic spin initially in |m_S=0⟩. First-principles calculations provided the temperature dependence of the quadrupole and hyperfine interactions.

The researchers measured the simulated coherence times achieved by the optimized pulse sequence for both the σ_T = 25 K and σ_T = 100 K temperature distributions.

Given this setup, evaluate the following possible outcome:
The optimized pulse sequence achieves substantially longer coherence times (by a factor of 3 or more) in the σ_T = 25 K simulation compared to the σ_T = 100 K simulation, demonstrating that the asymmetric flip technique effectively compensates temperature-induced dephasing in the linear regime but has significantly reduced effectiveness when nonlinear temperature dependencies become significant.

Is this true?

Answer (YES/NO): YES